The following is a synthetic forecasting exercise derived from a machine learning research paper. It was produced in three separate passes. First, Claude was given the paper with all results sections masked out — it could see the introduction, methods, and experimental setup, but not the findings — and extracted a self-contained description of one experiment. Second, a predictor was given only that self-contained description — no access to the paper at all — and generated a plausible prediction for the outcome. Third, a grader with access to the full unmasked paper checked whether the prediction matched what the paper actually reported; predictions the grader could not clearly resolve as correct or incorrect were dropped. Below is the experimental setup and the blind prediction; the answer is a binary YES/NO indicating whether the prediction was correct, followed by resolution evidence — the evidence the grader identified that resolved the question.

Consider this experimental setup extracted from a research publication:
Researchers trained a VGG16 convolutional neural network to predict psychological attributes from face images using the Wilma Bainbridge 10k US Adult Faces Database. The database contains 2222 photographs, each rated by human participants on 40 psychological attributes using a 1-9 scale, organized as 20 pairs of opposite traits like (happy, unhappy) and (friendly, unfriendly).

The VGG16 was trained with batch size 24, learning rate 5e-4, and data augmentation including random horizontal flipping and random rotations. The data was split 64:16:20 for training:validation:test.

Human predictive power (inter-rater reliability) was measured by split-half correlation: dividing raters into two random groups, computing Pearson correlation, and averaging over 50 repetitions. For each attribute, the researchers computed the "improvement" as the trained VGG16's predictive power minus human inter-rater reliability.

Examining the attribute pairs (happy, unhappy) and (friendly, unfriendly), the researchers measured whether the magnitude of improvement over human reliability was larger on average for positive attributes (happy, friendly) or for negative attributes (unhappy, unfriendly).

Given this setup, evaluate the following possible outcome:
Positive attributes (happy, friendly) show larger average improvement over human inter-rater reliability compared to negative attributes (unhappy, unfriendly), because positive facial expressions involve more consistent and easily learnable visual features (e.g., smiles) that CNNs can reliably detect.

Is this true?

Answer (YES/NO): NO